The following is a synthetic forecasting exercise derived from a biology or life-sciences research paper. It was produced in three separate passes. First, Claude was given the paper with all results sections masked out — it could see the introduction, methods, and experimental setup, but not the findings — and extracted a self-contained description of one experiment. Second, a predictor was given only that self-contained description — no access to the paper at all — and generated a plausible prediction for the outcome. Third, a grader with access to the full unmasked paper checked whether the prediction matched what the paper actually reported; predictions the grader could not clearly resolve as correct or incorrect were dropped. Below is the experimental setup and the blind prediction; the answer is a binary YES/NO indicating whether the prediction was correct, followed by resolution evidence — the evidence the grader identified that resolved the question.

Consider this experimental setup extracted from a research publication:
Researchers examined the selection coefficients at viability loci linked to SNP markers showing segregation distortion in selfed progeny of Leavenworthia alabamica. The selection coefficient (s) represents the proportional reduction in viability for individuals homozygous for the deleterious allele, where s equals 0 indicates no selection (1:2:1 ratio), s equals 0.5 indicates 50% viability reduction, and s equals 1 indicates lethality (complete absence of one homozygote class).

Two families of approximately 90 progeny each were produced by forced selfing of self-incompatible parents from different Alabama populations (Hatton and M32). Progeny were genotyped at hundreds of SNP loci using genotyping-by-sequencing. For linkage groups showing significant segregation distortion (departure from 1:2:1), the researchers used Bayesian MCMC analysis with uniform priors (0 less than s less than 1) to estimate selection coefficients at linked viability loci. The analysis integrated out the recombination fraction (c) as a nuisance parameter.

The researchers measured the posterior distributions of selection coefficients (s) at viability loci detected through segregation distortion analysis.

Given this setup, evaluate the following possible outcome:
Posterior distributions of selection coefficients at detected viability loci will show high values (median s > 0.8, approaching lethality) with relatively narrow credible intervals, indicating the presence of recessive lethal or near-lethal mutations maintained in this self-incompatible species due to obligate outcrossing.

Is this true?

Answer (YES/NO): NO